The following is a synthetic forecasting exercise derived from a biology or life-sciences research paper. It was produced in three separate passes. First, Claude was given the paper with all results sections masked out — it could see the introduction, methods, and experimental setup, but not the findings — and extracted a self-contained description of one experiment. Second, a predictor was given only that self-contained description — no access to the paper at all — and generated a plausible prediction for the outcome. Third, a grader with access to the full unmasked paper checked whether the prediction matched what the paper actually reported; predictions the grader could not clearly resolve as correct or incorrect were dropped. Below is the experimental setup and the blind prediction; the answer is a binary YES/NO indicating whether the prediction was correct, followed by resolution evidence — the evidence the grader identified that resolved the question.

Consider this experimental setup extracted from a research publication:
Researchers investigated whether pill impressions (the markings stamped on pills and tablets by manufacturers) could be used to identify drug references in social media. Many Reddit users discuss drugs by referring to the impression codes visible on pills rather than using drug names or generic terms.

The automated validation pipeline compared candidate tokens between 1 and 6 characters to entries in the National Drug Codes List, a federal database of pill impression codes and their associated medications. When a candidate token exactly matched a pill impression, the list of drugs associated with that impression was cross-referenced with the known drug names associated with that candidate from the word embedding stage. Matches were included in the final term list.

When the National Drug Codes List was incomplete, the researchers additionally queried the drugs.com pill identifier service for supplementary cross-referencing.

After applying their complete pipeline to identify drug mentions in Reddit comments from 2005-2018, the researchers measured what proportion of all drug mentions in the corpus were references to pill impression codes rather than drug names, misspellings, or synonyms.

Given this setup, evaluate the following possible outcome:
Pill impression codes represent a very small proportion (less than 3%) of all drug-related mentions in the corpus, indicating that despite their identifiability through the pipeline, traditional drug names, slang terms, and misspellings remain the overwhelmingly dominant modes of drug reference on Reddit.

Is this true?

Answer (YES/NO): YES